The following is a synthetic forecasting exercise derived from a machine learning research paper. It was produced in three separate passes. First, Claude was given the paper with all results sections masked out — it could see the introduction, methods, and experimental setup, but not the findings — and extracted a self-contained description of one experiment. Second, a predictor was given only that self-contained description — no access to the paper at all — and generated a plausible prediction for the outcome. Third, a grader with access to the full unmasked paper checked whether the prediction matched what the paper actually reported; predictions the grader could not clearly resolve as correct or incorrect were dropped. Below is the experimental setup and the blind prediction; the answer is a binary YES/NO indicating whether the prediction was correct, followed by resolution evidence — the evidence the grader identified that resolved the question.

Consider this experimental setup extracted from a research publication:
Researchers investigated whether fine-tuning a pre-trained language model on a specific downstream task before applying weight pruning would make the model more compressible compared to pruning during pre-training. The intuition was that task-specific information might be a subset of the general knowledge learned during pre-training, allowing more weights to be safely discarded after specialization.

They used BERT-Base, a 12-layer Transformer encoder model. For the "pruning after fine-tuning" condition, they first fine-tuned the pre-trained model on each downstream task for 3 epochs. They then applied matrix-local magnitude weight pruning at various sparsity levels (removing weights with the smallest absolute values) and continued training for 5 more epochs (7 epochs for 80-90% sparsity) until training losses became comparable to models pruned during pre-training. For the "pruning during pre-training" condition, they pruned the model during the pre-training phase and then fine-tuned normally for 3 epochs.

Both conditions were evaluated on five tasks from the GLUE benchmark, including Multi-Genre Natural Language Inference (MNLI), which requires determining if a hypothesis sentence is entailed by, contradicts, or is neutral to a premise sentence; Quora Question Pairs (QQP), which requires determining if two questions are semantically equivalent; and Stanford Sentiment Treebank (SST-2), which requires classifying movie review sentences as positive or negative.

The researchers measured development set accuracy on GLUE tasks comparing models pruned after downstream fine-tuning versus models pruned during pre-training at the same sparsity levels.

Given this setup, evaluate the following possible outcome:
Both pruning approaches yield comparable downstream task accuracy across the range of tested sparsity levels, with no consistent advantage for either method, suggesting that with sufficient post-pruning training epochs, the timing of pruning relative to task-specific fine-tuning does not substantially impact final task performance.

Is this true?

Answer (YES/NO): NO